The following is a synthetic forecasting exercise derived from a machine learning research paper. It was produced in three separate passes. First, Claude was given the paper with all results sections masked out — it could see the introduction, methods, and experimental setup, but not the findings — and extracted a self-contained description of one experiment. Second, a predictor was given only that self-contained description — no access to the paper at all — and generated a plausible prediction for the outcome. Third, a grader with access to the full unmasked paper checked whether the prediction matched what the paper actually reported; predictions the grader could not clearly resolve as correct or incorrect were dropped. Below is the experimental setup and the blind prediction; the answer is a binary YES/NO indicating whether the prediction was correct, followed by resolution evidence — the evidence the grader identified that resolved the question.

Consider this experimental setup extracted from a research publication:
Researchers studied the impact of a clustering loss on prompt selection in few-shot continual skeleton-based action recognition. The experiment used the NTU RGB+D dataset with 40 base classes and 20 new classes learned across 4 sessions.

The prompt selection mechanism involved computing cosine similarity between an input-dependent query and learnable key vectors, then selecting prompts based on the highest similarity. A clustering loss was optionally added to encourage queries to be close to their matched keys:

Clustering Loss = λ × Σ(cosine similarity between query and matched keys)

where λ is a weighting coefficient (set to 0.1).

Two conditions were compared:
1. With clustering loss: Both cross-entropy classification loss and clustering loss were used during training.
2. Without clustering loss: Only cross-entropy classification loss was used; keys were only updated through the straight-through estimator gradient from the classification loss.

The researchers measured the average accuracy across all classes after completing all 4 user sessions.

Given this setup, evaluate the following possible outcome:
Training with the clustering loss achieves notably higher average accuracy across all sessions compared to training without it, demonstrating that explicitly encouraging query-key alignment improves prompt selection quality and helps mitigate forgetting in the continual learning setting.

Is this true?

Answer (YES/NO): YES